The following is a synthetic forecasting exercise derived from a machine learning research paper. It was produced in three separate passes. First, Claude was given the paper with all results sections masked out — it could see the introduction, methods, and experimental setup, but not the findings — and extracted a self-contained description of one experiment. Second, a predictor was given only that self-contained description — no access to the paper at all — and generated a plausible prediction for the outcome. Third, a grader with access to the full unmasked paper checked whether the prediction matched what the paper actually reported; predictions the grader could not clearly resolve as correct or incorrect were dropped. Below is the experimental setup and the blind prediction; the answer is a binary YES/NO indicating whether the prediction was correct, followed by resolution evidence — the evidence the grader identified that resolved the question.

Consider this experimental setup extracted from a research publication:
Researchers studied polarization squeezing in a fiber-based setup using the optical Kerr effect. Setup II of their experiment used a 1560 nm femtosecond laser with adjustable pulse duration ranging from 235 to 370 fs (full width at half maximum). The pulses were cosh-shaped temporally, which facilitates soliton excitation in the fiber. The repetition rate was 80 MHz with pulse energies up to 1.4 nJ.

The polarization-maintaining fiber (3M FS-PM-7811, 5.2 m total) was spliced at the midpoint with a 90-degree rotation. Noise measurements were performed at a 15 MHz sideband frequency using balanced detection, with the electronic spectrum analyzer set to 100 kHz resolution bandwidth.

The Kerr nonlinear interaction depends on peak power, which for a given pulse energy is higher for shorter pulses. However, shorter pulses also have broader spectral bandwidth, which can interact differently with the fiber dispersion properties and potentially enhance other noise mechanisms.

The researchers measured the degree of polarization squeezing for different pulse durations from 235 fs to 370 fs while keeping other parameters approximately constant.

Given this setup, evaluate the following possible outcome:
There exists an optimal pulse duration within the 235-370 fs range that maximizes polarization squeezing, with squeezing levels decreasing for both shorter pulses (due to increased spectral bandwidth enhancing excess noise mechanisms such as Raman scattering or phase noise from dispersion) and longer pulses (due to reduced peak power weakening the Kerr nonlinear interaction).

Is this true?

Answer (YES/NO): NO